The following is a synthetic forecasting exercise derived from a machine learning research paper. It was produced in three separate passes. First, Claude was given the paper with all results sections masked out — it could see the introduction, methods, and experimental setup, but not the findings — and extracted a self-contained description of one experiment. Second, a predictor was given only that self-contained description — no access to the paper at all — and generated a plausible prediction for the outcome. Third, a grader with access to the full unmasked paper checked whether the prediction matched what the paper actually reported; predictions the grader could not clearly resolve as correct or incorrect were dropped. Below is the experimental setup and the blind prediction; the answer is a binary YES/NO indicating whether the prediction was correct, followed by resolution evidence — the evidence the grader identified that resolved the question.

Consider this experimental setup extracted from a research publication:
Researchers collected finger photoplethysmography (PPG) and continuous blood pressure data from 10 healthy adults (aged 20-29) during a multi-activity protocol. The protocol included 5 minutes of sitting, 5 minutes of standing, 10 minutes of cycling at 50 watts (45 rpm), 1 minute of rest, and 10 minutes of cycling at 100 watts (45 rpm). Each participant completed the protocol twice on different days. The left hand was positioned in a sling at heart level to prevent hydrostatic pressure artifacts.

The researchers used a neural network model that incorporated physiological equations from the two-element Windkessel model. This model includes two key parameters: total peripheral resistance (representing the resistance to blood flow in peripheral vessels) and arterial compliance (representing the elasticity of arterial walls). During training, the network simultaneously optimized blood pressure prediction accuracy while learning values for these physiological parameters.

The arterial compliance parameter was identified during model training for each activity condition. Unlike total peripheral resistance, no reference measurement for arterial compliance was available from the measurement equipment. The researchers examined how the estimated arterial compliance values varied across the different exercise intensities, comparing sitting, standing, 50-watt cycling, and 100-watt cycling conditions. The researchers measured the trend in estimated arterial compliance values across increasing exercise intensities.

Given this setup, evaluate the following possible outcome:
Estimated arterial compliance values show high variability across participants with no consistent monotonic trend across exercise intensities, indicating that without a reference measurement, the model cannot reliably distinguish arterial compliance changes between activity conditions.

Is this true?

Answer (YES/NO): NO